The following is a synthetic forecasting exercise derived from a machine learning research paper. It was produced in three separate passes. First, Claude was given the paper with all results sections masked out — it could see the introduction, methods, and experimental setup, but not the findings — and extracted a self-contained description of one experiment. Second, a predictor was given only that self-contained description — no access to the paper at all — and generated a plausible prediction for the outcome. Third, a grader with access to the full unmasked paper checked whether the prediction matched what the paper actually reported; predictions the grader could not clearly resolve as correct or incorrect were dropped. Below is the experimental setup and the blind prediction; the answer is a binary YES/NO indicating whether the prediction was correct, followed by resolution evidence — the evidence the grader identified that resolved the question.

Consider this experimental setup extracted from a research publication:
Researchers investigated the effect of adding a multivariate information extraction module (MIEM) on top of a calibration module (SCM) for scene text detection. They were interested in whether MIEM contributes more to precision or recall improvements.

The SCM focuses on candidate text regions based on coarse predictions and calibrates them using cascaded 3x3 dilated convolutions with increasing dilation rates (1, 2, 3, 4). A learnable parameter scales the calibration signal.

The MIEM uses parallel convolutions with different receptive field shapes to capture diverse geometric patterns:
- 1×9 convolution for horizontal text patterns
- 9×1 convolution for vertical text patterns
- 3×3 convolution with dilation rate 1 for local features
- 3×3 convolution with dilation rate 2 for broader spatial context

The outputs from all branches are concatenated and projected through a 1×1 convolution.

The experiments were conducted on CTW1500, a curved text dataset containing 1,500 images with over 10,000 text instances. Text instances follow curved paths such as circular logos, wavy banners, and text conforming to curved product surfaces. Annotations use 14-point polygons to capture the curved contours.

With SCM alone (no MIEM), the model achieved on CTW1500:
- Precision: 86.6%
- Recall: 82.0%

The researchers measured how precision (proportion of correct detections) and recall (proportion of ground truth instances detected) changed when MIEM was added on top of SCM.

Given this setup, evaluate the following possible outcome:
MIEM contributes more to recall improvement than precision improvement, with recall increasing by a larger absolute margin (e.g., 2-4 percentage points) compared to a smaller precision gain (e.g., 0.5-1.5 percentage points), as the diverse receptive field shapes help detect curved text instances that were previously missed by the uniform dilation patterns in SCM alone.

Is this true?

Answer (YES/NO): NO